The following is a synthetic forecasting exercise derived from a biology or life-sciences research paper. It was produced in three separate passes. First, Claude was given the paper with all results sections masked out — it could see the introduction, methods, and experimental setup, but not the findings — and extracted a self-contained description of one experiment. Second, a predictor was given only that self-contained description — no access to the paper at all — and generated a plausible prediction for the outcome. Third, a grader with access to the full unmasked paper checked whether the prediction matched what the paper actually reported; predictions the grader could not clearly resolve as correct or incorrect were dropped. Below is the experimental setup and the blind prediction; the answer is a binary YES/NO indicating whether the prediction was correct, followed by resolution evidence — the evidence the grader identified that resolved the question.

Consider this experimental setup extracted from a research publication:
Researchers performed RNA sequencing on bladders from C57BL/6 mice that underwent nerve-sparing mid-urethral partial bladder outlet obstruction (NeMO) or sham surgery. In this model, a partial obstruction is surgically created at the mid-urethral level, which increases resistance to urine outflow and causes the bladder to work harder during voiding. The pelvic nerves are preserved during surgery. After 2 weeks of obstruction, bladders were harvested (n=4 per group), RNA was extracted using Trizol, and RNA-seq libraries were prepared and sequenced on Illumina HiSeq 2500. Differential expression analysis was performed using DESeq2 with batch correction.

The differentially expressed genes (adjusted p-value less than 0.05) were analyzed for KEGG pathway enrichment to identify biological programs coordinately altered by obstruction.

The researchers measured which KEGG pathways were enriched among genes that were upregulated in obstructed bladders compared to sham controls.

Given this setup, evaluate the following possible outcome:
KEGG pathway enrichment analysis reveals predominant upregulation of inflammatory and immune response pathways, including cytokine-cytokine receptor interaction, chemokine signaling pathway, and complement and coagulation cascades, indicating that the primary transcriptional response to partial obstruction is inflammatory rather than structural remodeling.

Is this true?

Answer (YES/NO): NO